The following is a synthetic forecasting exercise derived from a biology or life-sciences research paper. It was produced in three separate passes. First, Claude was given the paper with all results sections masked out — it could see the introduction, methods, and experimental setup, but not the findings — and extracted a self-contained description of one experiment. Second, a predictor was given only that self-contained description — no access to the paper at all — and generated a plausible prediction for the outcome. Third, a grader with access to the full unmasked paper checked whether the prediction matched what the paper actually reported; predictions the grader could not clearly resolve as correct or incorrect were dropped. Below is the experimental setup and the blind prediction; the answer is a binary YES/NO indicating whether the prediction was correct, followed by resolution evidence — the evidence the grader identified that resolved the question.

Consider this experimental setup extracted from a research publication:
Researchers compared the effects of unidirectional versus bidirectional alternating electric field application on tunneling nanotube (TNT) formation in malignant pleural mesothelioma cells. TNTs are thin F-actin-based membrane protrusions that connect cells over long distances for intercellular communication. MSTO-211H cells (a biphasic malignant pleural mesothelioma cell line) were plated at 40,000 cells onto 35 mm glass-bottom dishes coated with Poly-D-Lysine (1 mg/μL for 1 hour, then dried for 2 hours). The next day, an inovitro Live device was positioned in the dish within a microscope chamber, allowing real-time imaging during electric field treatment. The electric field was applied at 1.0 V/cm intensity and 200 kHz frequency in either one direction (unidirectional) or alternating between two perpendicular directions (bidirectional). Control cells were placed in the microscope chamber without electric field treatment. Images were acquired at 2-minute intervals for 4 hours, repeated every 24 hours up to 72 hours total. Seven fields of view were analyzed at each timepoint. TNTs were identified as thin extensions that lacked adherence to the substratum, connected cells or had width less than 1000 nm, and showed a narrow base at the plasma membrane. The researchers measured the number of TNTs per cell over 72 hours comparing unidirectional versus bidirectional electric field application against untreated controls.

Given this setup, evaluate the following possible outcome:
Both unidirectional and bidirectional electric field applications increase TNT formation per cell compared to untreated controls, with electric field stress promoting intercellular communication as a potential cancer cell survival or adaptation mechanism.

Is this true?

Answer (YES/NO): NO